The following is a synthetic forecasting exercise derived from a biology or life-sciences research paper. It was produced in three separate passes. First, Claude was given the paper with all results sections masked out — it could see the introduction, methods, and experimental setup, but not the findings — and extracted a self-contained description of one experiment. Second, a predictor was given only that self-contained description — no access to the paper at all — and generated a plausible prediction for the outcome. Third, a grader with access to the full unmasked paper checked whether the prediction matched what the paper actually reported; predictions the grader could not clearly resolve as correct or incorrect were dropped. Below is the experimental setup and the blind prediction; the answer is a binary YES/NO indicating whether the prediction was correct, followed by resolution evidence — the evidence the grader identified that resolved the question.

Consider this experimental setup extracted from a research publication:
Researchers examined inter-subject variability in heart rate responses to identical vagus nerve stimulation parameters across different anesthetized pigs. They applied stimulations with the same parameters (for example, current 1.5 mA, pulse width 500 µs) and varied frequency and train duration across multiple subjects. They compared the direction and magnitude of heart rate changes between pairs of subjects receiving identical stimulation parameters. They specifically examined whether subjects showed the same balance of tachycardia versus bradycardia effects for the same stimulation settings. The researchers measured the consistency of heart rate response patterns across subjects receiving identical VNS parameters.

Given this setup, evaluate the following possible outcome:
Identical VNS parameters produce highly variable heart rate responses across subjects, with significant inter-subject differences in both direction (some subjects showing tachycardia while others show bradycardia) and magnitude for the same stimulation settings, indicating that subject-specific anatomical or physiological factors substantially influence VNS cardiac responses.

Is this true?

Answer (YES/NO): YES